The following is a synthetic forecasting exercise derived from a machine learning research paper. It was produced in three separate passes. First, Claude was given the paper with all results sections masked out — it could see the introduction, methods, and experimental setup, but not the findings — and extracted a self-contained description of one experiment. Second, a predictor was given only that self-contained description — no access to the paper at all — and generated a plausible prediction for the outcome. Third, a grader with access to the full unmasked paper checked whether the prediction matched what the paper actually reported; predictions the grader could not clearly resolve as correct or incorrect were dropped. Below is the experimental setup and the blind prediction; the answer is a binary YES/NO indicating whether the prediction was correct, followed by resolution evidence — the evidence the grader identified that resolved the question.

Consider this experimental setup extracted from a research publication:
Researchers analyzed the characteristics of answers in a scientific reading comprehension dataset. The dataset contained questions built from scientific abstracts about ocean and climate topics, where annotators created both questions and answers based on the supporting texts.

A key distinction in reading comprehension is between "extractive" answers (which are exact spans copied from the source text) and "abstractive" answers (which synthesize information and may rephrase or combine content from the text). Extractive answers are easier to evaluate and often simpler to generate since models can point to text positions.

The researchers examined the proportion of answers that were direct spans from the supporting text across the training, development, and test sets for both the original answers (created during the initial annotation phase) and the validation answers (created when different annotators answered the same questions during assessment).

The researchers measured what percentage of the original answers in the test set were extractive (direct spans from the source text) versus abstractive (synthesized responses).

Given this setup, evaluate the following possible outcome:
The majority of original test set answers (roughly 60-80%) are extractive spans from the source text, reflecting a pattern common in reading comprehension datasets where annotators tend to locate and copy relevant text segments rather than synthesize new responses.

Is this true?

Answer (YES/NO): NO